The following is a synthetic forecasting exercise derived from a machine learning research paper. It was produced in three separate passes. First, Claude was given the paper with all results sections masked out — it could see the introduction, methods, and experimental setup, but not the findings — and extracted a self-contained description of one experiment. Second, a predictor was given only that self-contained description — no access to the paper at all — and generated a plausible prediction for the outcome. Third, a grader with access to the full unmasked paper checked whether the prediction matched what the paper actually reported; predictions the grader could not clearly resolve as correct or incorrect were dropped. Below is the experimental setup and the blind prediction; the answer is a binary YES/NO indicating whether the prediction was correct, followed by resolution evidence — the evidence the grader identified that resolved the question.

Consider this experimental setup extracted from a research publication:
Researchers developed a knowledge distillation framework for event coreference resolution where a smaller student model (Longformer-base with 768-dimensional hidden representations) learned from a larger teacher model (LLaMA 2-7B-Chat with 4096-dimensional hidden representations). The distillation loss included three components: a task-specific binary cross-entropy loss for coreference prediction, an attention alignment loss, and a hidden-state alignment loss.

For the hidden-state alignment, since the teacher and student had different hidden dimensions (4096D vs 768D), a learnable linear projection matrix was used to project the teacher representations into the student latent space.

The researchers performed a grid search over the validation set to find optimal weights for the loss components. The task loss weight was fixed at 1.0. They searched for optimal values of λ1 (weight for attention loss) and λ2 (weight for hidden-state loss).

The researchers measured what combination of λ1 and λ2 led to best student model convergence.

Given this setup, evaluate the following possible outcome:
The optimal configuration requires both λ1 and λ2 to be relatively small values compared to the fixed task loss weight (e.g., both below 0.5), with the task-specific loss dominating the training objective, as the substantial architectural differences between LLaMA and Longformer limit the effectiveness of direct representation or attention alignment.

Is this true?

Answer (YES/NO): NO